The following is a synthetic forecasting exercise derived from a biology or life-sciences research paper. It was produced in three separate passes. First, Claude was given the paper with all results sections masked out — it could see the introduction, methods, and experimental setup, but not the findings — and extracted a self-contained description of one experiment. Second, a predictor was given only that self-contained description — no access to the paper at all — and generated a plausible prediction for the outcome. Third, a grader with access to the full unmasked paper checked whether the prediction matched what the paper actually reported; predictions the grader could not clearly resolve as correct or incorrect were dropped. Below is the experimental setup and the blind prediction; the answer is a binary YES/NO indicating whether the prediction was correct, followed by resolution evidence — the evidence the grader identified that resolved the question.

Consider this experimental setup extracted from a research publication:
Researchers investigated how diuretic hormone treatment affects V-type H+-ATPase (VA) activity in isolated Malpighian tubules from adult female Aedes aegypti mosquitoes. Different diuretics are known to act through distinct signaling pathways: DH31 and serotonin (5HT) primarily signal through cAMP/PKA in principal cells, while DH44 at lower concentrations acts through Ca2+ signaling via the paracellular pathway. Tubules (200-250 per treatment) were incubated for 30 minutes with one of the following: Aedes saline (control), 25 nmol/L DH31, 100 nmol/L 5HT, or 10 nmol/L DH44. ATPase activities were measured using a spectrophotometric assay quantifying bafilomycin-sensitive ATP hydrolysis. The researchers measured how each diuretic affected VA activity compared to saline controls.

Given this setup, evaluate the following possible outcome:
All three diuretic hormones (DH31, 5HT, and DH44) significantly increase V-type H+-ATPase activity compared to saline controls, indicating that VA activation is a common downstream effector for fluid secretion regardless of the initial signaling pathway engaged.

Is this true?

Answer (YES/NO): NO